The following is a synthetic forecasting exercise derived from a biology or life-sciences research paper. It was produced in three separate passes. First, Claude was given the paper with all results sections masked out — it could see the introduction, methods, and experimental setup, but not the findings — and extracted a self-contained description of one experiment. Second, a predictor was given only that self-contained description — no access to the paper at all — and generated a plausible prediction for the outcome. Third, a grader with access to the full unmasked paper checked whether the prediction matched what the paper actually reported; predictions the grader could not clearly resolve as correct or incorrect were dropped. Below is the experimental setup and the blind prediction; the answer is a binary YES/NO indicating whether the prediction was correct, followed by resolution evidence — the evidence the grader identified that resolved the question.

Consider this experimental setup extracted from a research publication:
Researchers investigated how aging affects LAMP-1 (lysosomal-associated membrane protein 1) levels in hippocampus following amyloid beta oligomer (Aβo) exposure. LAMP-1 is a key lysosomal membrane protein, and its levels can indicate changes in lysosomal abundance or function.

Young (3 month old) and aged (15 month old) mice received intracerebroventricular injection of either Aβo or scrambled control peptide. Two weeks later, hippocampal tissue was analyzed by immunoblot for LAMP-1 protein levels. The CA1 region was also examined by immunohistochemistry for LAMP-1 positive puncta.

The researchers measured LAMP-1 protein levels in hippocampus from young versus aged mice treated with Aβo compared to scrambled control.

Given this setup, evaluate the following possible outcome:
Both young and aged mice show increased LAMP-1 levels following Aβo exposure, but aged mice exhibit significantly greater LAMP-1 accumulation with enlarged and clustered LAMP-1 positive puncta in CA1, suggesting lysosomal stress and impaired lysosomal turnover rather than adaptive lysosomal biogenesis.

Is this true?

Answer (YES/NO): NO